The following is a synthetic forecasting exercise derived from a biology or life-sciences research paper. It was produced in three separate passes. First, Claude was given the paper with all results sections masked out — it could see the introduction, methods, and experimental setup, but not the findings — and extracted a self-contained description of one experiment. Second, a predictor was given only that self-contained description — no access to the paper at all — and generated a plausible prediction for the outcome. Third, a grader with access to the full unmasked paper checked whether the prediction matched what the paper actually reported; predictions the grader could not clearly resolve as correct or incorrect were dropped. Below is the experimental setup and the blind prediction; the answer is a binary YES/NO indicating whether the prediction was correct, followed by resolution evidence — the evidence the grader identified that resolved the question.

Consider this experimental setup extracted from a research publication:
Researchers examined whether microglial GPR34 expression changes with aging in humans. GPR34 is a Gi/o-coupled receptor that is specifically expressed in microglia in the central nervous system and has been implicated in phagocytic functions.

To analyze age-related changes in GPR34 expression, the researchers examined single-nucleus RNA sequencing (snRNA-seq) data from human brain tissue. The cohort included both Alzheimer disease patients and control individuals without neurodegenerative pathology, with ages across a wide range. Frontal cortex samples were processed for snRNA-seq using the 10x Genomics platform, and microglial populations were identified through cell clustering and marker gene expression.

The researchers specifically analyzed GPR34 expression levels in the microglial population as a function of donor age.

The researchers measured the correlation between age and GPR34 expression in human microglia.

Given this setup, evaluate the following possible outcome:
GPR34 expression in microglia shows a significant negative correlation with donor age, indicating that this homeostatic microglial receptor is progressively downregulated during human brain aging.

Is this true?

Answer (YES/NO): NO